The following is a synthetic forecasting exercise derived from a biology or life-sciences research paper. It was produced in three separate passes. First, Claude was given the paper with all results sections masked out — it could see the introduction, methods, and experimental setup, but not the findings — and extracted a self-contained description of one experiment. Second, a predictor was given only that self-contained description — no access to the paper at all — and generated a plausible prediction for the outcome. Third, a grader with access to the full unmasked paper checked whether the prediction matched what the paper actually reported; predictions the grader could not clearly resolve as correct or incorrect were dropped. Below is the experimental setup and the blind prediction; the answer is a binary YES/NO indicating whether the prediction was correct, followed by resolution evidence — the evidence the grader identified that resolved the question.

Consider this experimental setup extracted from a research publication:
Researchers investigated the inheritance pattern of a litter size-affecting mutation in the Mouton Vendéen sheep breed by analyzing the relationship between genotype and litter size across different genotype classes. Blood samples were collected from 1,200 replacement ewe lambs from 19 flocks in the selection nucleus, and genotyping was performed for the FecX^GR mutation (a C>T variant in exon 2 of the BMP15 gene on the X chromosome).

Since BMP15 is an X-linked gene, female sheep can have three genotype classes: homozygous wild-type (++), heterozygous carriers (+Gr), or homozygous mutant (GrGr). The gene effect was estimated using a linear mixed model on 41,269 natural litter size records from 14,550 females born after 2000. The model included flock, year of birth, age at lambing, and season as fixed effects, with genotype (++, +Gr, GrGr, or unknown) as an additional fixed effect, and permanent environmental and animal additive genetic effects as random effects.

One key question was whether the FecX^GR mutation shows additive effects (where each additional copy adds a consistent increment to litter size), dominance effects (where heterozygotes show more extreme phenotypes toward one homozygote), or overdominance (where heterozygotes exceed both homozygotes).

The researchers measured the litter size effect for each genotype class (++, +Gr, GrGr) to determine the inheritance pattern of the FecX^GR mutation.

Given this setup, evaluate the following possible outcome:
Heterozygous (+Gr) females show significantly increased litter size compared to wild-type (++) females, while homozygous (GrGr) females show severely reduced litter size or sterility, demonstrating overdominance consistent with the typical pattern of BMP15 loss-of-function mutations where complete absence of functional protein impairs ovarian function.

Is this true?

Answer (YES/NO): NO